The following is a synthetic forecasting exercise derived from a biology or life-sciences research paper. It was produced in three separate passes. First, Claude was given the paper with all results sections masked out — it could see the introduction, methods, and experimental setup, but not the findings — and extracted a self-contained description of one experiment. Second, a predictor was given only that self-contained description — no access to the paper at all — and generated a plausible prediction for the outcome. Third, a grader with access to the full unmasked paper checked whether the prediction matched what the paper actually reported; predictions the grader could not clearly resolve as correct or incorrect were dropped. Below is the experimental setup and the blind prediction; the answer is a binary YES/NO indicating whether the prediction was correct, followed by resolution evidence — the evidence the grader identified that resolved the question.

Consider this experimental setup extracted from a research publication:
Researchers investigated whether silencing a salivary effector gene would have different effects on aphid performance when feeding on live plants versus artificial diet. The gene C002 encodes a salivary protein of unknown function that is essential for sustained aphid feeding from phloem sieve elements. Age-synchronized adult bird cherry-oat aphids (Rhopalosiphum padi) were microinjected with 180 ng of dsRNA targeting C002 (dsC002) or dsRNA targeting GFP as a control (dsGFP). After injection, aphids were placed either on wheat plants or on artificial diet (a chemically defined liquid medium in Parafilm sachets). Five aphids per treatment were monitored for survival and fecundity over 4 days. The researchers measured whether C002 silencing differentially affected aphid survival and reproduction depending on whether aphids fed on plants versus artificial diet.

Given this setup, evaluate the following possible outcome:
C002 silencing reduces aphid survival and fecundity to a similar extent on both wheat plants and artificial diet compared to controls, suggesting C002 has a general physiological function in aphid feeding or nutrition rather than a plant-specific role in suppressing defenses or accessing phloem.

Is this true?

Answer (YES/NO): NO